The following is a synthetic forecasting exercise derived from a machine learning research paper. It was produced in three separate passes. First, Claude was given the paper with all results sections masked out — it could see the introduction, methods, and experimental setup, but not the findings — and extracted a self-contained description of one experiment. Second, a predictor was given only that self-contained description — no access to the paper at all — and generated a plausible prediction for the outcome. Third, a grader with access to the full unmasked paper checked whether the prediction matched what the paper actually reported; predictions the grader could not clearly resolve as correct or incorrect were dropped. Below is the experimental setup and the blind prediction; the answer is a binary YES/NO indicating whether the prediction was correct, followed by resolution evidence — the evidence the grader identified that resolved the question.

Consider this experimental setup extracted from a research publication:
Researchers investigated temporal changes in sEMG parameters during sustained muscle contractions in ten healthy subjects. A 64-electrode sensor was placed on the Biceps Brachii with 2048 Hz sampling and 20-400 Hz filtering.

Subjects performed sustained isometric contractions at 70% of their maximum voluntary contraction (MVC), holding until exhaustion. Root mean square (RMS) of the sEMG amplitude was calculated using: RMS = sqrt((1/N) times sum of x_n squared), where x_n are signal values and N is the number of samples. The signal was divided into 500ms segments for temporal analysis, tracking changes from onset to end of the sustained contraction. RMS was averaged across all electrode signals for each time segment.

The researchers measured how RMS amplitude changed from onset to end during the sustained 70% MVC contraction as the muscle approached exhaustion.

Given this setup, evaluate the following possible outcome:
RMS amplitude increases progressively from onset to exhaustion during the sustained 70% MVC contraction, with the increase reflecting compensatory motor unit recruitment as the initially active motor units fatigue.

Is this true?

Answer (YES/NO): YES